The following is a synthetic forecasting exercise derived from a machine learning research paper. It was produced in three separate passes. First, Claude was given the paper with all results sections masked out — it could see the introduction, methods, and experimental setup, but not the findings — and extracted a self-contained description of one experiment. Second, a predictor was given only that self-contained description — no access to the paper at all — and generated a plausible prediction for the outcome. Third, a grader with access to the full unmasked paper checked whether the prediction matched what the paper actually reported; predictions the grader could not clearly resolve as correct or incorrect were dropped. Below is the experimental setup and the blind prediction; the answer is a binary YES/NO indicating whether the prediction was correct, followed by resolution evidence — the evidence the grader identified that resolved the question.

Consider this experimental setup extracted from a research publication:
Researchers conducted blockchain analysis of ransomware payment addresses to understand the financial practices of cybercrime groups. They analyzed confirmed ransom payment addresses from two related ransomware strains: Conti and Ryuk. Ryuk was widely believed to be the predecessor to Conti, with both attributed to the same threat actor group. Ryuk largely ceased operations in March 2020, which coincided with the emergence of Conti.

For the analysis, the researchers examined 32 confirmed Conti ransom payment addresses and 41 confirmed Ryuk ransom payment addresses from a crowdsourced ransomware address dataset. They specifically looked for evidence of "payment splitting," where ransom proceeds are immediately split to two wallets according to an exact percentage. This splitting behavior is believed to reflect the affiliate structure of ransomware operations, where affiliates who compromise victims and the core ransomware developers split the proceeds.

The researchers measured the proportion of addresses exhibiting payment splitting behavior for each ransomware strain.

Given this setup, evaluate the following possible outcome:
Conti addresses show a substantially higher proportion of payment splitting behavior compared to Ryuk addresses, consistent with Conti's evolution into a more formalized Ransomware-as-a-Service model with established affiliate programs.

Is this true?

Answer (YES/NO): NO